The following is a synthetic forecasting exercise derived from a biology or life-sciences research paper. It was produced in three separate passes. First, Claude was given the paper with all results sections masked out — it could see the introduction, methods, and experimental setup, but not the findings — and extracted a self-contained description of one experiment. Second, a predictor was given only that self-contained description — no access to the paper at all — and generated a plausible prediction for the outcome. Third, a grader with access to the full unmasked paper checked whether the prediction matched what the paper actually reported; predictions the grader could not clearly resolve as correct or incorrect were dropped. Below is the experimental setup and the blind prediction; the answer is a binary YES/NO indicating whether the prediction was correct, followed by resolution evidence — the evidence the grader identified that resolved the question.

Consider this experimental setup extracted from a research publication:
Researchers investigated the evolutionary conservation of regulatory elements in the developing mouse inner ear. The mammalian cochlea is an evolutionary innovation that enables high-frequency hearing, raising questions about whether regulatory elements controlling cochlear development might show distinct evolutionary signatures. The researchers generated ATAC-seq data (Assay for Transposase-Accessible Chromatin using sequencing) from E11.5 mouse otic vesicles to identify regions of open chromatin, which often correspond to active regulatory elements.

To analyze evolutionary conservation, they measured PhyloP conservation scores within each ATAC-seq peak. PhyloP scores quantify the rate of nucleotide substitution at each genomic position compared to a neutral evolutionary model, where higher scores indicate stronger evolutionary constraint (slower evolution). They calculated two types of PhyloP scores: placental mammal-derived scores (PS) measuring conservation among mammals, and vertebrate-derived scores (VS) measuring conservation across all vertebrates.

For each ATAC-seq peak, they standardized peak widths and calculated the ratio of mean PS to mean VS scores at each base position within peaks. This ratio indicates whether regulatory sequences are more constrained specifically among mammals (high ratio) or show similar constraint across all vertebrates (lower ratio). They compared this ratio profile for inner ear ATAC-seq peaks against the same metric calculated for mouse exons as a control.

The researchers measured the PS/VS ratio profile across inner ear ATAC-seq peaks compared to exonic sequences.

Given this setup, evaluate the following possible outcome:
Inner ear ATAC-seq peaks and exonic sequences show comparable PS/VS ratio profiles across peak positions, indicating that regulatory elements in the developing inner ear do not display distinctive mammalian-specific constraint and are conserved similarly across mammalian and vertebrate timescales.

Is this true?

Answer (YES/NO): NO